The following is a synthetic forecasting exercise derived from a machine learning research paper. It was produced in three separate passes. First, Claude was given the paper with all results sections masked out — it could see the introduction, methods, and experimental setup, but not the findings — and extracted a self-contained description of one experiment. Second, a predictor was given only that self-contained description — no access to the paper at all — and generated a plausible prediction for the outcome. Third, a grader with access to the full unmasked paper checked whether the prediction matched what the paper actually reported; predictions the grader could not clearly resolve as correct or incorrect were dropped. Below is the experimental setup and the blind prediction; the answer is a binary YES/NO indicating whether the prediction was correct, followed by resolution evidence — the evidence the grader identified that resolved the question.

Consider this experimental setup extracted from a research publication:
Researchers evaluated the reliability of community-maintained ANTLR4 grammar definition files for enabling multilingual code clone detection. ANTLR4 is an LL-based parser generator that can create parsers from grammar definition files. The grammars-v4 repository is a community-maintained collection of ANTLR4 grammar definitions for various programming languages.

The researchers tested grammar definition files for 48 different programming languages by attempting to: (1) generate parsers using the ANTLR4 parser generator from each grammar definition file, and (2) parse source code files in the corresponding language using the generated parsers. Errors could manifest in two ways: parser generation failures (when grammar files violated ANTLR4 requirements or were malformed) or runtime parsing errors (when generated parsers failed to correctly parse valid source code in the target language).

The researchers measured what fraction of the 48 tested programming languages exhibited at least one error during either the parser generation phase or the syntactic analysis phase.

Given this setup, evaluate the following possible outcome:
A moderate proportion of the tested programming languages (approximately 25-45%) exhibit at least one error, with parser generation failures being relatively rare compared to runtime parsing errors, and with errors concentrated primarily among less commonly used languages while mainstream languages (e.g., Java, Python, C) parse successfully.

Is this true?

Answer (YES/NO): NO